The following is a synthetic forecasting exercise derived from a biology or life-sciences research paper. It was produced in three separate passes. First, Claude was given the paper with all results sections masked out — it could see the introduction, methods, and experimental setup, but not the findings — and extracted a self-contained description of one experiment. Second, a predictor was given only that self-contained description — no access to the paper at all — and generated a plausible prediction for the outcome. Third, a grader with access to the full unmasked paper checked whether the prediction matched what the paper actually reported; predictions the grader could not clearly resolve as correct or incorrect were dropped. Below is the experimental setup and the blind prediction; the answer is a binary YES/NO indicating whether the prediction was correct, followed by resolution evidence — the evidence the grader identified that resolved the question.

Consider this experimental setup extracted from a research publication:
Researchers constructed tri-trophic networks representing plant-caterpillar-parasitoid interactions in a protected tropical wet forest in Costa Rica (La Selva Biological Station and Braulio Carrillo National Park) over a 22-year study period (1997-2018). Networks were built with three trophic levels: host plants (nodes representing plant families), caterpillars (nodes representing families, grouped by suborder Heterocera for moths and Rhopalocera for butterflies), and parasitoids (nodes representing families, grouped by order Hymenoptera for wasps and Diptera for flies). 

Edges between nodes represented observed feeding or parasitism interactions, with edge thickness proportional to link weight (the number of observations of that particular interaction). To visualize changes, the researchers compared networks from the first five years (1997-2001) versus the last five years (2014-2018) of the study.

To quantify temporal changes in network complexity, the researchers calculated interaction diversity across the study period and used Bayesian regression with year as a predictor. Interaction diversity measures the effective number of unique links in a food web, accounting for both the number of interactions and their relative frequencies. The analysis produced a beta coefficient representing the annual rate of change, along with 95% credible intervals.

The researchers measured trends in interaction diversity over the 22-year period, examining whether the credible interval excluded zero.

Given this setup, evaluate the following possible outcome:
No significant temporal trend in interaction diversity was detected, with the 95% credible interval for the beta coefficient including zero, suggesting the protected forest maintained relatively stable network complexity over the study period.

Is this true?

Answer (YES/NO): NO